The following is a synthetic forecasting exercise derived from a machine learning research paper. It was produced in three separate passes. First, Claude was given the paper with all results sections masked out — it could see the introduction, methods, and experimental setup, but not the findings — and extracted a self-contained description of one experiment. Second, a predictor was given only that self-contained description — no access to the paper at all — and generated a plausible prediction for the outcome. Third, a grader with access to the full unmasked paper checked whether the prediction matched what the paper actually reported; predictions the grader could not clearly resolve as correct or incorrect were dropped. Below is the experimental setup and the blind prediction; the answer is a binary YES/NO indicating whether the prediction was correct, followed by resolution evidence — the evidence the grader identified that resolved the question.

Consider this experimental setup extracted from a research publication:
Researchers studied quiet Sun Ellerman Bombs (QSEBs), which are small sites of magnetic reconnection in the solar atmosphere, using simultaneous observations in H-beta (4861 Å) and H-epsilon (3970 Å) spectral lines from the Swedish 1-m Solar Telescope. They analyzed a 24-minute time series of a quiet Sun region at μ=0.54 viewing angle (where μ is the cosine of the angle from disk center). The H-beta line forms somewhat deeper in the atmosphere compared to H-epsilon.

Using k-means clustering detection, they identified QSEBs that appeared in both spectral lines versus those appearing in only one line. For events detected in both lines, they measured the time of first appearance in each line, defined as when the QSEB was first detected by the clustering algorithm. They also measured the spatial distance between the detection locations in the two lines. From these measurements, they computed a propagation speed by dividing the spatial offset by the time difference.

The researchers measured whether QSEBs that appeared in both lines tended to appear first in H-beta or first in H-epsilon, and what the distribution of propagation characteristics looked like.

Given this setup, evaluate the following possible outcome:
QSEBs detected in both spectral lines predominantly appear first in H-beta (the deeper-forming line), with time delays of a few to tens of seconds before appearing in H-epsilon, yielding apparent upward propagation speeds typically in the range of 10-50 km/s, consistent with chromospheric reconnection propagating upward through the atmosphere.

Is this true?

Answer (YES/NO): NO